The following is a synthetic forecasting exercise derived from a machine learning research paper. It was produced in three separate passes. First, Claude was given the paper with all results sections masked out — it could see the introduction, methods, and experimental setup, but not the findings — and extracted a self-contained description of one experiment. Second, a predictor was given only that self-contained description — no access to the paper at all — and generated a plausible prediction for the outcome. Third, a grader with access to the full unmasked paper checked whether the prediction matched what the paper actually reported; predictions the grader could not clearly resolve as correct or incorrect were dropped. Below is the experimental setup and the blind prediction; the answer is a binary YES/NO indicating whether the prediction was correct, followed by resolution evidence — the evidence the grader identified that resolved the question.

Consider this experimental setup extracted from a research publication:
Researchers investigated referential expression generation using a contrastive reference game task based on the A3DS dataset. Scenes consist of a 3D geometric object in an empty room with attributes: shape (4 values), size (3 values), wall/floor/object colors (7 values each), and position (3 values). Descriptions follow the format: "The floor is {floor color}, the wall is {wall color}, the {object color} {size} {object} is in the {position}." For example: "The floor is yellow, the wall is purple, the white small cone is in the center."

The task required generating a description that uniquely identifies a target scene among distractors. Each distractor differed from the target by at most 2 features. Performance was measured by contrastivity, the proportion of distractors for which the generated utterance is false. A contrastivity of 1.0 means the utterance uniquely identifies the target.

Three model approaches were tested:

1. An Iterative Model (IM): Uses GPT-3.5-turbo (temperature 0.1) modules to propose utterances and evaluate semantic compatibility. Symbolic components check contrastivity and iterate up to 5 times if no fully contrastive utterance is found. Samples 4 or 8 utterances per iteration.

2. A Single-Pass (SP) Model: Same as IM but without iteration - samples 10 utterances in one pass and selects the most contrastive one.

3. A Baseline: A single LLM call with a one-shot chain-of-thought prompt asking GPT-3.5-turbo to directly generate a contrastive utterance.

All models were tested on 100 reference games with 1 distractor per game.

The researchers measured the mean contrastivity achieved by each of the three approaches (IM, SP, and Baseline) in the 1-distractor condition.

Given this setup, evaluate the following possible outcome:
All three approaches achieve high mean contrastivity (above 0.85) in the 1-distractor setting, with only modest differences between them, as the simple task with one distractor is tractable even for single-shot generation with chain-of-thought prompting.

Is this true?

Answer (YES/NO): NO